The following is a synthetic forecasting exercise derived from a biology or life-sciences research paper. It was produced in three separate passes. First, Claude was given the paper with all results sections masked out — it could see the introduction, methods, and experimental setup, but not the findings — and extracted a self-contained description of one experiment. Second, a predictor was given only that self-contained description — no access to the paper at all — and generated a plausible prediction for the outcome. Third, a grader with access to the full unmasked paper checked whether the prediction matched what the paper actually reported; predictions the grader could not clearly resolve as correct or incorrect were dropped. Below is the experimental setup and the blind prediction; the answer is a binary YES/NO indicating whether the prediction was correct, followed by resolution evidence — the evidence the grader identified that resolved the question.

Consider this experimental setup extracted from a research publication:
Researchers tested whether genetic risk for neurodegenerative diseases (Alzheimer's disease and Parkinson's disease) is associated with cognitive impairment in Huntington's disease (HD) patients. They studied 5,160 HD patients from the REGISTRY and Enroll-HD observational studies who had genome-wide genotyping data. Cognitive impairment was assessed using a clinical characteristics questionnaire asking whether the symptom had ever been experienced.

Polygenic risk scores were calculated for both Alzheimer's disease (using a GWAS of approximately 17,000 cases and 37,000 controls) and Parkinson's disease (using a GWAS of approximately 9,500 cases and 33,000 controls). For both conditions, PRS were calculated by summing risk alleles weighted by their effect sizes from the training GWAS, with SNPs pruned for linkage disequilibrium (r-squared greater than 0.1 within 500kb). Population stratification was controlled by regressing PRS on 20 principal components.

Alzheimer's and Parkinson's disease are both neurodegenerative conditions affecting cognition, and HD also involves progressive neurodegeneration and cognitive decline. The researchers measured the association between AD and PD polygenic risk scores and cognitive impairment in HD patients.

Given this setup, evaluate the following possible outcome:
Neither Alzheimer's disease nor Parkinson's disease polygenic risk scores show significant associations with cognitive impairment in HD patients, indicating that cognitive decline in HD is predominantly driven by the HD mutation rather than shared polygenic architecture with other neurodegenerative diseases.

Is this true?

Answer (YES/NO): YES